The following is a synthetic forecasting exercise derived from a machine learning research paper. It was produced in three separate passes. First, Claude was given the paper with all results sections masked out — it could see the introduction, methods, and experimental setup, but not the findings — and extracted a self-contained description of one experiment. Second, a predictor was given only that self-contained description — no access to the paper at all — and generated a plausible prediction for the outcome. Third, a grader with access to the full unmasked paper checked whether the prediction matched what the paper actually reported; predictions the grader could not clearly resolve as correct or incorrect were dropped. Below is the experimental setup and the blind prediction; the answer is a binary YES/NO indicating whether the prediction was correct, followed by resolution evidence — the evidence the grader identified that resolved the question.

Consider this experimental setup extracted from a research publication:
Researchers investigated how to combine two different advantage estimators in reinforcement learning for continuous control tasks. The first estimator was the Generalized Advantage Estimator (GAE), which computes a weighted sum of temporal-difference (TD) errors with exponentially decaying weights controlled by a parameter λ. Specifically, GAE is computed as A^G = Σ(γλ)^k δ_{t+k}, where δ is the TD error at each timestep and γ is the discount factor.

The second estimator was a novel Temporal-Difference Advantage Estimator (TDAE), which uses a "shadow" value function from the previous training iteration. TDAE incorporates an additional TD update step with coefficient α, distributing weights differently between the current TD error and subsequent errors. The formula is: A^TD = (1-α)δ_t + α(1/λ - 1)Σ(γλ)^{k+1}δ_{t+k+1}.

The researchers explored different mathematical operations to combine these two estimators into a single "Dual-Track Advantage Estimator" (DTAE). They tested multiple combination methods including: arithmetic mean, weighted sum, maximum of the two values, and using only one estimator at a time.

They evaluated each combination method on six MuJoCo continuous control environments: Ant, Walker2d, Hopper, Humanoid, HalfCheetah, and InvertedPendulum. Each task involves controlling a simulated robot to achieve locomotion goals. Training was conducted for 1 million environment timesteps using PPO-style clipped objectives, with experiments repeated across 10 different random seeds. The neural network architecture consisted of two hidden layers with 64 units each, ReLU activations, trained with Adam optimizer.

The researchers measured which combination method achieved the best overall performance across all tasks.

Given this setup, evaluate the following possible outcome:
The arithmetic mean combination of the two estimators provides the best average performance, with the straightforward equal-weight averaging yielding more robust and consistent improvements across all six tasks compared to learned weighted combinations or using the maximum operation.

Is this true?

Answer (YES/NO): NO